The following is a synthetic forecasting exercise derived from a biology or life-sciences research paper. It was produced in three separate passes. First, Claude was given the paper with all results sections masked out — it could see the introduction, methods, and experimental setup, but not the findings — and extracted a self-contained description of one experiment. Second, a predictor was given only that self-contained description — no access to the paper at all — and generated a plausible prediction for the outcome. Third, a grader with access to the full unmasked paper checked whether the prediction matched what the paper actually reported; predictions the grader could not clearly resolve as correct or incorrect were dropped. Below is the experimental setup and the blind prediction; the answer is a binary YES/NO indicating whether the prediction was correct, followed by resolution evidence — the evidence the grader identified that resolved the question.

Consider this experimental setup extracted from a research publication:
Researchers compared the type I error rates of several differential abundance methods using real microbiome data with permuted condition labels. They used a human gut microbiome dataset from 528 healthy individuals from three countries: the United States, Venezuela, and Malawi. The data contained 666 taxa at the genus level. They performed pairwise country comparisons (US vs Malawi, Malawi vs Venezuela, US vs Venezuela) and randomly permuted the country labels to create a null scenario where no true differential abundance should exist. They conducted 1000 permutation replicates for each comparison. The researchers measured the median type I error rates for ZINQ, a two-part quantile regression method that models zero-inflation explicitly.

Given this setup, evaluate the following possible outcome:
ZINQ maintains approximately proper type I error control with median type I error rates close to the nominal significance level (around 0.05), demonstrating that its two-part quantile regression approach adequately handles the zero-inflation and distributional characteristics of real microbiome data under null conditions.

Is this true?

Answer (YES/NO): NO